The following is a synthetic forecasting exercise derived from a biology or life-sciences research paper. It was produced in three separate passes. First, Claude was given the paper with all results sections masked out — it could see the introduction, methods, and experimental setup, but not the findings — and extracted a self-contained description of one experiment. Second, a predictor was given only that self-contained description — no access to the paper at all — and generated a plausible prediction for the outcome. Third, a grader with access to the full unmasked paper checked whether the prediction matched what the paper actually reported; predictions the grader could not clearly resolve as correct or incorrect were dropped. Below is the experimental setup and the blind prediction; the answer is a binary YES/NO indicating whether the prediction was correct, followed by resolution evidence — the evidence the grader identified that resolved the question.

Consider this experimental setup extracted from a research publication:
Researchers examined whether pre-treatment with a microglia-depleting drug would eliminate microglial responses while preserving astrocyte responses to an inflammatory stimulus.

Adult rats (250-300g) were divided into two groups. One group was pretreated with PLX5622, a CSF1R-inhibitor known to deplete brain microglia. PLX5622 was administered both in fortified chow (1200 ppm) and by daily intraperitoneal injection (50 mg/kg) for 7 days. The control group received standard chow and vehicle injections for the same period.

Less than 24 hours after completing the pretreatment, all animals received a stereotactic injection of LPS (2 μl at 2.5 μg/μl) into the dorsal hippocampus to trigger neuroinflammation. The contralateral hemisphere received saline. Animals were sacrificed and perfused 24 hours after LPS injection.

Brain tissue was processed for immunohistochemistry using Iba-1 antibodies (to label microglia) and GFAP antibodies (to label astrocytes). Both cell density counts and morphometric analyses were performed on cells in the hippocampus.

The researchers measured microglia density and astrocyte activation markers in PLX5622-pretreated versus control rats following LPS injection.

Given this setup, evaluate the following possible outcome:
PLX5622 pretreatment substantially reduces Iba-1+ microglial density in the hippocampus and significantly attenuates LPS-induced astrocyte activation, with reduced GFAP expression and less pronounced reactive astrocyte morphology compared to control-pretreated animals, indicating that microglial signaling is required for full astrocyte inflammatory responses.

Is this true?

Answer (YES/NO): NO